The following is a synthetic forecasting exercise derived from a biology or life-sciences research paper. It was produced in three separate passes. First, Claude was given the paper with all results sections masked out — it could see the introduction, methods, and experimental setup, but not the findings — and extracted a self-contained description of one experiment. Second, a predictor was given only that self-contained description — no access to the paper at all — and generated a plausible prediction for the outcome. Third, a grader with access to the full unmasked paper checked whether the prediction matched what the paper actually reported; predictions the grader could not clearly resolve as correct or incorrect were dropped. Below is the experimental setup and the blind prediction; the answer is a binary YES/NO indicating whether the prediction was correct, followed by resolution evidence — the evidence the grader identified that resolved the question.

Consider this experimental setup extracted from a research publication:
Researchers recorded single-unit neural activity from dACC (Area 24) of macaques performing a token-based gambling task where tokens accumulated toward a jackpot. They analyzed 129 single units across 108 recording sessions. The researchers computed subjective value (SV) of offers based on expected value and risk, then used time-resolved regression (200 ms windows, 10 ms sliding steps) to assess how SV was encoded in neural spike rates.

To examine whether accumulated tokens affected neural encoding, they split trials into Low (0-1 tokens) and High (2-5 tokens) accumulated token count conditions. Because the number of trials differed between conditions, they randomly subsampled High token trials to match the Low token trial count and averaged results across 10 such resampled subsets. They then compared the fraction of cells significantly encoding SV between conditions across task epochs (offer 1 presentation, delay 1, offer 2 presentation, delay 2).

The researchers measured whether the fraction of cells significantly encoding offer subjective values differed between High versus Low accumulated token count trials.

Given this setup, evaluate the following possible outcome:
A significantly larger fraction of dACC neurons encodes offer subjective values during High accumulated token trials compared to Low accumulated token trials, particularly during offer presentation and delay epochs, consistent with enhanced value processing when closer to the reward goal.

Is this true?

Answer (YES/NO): YES